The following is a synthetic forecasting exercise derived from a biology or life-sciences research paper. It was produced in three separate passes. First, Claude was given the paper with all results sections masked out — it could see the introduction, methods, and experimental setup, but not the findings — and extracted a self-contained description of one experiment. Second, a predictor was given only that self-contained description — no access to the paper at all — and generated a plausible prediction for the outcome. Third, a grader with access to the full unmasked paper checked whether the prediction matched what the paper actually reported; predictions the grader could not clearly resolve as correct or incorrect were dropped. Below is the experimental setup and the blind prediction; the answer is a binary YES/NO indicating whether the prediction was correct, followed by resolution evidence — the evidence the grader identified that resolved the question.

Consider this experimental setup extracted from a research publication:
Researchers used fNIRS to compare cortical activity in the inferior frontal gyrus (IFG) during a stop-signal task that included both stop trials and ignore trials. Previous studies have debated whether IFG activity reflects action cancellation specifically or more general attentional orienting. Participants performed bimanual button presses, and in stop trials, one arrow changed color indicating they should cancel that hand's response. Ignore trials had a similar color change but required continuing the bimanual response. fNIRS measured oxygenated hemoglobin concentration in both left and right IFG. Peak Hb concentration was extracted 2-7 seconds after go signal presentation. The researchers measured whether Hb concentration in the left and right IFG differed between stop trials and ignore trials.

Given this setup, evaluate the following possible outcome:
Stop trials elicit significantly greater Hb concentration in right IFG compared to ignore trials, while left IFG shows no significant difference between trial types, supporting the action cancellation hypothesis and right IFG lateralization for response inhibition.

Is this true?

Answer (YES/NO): NO